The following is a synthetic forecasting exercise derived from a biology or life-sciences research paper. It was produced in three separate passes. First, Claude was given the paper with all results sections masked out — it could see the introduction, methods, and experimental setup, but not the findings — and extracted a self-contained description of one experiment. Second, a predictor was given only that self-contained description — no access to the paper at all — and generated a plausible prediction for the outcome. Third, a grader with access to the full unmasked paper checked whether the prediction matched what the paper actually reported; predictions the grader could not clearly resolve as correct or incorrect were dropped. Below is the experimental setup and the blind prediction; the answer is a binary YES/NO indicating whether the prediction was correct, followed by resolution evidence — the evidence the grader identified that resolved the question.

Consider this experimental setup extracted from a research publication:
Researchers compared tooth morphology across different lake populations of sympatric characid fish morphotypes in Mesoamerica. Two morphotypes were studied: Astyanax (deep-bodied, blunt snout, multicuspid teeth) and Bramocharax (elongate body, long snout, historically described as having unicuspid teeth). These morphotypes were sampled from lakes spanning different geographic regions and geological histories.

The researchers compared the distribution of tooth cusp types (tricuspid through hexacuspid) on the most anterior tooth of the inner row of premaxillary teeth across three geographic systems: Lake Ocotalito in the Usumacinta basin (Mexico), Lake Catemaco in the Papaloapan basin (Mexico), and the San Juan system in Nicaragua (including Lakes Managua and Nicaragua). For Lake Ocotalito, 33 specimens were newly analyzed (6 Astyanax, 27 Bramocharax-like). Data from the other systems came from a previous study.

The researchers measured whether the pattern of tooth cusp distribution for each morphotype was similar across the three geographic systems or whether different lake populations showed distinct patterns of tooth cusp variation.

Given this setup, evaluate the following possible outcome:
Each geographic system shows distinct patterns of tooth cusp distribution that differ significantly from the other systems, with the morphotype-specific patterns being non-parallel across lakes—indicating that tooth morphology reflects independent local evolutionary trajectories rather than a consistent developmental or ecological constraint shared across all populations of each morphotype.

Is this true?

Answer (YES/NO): NO